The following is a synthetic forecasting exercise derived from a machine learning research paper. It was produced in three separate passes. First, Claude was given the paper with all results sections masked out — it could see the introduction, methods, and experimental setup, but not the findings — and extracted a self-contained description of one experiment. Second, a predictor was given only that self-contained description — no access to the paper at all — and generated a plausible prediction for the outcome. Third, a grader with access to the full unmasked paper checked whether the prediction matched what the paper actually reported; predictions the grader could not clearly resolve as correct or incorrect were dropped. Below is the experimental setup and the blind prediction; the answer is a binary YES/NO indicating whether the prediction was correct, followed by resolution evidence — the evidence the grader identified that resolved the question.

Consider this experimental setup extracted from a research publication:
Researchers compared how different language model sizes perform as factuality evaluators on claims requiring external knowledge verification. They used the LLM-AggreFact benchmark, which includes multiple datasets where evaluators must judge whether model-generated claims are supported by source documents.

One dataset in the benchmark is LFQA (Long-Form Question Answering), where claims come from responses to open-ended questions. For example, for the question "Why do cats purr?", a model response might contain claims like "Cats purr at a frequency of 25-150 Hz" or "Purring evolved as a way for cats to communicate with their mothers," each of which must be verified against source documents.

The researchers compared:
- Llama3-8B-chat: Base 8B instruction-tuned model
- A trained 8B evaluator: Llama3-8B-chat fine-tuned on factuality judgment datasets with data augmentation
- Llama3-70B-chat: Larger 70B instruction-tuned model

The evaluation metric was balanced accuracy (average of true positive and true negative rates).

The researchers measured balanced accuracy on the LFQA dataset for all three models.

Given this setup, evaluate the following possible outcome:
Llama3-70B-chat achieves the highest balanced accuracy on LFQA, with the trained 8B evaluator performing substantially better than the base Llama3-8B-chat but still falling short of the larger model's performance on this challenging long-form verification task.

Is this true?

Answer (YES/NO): NO